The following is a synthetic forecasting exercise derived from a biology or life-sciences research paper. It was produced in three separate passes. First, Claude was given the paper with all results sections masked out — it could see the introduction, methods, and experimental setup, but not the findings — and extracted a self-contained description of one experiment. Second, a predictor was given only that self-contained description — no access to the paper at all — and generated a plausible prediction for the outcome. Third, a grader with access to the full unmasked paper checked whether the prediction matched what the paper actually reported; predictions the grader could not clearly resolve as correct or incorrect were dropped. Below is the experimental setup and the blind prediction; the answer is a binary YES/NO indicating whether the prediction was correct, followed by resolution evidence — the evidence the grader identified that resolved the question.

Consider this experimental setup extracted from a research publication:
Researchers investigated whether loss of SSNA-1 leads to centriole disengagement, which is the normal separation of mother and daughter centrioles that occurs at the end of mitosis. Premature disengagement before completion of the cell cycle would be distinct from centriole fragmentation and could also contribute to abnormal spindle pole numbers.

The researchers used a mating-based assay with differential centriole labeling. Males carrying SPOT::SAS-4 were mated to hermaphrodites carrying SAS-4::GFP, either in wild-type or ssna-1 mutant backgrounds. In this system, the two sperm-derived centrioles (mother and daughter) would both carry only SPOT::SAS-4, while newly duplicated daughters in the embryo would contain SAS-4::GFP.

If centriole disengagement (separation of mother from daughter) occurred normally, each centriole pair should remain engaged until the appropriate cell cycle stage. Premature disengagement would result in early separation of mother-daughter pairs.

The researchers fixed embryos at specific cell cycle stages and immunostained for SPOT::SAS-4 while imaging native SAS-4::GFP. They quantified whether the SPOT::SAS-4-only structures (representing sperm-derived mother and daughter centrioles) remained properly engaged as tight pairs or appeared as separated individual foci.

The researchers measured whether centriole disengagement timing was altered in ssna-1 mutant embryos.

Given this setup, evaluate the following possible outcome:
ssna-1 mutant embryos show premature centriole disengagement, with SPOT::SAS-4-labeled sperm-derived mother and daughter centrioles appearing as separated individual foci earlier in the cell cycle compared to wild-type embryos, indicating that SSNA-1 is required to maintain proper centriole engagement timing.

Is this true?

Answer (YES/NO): NO